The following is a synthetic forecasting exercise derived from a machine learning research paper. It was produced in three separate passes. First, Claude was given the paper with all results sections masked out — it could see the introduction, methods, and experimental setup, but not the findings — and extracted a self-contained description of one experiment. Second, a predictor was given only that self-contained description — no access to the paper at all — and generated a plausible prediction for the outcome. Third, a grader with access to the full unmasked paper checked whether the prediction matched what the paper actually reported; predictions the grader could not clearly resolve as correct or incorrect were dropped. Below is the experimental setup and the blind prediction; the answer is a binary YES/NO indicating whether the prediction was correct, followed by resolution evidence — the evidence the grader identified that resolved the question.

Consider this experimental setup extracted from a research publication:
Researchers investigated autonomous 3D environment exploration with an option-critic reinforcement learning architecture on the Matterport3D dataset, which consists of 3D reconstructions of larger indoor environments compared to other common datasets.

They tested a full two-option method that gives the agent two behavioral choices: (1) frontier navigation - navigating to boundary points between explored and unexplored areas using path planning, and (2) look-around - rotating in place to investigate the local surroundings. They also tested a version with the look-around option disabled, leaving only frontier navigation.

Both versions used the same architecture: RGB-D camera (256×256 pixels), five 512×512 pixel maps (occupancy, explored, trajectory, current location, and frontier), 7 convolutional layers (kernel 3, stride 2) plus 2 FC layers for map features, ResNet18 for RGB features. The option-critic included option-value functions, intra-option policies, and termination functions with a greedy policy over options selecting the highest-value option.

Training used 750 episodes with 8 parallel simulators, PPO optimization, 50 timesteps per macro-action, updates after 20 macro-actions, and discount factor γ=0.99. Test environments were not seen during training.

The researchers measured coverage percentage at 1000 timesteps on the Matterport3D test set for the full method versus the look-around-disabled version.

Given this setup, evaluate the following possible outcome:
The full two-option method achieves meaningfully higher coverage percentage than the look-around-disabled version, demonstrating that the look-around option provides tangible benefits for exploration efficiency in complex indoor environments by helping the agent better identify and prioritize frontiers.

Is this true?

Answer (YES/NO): YES